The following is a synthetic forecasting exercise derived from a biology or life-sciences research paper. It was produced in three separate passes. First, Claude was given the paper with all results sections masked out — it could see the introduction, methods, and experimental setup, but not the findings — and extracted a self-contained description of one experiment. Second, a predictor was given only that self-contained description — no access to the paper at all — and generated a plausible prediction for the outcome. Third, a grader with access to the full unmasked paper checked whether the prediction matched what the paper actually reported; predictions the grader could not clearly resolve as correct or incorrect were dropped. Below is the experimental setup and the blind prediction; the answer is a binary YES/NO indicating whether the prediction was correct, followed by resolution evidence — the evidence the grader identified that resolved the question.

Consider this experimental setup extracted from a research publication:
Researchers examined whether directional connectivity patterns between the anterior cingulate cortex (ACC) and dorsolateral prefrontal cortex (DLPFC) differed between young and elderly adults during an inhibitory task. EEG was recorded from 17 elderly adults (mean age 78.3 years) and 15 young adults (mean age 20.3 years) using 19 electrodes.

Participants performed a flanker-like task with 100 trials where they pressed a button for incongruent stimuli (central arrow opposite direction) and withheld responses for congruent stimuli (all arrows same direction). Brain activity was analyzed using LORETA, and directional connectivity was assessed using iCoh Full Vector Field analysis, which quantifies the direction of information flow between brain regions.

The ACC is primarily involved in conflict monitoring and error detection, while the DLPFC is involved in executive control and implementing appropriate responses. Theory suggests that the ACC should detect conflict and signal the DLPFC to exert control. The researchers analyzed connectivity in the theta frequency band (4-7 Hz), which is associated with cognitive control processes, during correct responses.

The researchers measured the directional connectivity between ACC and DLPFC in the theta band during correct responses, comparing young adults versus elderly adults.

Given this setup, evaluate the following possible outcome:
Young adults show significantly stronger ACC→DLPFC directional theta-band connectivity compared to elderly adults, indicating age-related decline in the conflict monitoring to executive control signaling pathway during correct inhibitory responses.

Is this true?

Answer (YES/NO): NO